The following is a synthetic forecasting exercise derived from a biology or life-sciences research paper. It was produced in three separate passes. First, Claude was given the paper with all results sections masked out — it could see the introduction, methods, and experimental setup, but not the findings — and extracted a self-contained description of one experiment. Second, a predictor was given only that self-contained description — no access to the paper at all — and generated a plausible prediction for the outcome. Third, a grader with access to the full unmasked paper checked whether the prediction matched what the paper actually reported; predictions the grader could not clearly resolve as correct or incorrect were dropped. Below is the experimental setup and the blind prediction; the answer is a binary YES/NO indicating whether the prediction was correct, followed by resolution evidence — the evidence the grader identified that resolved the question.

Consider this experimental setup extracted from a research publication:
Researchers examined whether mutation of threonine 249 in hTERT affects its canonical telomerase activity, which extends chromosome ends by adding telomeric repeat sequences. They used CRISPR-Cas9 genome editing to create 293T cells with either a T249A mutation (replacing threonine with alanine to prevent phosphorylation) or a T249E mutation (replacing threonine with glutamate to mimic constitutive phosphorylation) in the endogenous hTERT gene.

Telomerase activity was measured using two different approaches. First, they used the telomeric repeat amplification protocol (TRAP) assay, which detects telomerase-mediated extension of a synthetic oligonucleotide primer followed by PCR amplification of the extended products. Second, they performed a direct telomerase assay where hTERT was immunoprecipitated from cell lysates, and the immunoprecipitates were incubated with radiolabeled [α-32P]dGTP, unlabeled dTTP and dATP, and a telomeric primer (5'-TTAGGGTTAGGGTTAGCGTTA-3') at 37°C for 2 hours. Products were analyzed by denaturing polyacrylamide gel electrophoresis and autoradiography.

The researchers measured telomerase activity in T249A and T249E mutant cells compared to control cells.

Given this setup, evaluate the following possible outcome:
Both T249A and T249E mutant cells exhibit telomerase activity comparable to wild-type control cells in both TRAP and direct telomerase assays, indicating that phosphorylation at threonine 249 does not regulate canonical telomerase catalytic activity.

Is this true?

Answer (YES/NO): YES